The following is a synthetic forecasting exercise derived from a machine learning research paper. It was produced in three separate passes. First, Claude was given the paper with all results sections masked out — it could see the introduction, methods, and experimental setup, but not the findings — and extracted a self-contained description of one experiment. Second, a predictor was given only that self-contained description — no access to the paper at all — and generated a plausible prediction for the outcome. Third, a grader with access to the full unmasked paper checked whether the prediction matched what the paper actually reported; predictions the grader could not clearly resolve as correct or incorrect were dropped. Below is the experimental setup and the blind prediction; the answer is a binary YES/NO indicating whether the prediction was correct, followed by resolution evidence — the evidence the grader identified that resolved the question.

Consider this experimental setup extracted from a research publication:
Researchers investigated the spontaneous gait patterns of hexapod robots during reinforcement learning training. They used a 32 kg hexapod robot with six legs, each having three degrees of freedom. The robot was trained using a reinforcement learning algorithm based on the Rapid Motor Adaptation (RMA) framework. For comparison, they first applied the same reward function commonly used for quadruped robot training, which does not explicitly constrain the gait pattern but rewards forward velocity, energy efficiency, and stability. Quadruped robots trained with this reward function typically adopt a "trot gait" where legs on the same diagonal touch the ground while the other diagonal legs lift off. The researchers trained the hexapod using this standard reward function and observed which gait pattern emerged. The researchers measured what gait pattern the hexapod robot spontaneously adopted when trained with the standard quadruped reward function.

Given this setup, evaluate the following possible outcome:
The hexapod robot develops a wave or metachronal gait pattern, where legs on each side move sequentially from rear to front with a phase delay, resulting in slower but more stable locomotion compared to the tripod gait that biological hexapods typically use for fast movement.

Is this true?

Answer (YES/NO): NO